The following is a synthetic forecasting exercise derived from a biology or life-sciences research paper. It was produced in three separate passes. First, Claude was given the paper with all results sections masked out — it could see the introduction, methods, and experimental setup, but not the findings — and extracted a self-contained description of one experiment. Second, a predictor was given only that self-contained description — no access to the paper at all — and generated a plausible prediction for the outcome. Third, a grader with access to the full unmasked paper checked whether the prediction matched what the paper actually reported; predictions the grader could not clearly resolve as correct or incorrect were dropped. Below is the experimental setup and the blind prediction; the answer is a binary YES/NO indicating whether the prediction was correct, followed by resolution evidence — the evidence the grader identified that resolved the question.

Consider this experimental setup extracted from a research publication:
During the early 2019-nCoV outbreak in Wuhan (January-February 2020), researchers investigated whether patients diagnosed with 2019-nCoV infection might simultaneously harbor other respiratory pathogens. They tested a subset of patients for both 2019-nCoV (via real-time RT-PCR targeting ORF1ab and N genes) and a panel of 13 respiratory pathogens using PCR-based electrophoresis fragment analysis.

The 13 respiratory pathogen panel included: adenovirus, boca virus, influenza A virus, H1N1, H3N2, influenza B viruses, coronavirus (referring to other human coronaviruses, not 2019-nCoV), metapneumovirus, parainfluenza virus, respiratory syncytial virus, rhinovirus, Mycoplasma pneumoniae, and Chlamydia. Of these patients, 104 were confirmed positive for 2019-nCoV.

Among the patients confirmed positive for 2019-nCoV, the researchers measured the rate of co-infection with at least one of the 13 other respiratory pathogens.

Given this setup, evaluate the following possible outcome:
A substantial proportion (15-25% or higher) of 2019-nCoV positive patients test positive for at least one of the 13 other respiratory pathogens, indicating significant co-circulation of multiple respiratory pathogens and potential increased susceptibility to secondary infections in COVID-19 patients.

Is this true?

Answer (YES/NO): NO